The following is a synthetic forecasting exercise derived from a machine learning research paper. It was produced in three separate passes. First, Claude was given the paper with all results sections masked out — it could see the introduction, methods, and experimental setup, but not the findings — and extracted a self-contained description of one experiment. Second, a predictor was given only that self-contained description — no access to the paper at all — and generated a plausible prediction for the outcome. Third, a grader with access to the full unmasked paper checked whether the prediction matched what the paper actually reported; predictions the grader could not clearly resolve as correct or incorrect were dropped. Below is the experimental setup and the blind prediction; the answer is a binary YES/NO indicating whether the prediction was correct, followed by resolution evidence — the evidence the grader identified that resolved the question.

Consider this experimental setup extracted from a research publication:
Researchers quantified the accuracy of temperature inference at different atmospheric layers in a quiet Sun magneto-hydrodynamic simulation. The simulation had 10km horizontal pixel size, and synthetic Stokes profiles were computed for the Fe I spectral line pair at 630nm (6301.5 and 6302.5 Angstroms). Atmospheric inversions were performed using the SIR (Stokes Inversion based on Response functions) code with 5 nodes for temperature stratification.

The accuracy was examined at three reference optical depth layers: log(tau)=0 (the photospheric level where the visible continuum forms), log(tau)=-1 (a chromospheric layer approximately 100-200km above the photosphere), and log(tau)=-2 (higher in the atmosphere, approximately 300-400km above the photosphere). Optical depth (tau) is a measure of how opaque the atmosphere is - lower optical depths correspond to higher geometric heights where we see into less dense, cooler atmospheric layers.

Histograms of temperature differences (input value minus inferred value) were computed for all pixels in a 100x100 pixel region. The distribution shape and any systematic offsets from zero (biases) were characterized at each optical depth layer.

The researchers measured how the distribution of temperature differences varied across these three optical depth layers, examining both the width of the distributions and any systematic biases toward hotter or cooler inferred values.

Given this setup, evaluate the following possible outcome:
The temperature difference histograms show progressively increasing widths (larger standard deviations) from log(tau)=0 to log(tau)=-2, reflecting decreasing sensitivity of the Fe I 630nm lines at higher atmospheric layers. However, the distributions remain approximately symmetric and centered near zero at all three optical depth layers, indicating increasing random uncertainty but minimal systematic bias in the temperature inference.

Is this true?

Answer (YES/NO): NO